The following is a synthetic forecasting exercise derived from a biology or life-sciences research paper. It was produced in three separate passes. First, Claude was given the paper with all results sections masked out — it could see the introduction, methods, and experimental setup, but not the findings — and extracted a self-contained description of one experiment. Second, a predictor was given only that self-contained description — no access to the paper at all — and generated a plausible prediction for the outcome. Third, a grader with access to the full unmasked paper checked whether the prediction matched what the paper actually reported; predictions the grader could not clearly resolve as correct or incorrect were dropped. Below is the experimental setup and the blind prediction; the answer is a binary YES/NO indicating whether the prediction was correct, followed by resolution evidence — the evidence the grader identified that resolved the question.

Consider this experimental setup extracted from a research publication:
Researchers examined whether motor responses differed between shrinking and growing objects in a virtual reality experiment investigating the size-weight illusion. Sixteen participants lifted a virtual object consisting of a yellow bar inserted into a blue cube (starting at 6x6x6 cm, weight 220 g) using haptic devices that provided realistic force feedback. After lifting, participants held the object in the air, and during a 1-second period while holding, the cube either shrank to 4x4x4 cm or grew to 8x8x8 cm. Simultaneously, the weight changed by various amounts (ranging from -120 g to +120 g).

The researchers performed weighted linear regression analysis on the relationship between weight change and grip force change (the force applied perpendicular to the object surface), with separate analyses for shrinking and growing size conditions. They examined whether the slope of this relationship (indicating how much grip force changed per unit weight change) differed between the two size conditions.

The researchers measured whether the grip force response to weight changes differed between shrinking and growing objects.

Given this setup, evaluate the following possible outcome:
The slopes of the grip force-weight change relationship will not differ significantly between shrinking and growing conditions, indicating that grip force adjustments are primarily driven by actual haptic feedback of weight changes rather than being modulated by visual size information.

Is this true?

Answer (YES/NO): YES